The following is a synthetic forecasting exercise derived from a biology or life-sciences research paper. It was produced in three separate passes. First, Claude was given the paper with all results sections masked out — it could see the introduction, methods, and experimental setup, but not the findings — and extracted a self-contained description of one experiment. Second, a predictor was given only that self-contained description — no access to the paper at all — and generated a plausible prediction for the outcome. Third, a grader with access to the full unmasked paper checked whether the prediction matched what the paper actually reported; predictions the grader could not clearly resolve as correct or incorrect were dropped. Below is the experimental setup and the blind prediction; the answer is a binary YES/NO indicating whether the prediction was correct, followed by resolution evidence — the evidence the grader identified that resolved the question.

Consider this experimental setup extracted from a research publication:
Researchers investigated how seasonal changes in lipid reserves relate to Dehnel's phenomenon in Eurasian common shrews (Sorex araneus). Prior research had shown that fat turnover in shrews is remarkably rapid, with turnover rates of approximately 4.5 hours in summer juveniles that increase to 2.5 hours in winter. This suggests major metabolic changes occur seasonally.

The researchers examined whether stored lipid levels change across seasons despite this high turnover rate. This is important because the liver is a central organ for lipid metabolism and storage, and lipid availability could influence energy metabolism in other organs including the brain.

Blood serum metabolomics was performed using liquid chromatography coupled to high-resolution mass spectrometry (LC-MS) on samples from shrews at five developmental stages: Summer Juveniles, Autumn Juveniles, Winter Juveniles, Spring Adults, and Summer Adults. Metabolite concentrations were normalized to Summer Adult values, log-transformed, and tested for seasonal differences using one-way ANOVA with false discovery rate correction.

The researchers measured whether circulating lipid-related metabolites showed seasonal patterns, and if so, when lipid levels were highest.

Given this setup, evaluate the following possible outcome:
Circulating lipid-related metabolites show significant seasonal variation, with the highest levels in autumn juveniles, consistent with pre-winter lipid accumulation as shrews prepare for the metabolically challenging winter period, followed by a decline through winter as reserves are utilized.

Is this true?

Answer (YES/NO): NO